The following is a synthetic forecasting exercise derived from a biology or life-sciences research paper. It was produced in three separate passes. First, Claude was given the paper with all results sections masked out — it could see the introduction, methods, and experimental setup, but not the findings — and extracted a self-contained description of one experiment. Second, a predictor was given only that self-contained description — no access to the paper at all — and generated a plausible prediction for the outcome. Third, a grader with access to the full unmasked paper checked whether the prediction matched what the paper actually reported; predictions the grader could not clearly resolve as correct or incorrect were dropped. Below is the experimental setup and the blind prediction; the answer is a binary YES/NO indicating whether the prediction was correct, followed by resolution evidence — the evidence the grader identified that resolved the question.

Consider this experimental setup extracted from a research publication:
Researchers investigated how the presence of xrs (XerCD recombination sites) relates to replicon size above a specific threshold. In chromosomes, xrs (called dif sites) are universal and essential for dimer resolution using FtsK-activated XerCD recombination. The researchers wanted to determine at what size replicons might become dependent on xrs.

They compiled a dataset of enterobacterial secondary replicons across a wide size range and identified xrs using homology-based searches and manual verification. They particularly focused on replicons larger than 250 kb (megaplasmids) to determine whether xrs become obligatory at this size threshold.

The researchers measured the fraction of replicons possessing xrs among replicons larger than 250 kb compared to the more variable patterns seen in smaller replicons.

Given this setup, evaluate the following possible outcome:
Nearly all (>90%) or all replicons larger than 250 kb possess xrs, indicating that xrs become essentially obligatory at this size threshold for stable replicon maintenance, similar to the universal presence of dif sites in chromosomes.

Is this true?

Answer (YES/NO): YES